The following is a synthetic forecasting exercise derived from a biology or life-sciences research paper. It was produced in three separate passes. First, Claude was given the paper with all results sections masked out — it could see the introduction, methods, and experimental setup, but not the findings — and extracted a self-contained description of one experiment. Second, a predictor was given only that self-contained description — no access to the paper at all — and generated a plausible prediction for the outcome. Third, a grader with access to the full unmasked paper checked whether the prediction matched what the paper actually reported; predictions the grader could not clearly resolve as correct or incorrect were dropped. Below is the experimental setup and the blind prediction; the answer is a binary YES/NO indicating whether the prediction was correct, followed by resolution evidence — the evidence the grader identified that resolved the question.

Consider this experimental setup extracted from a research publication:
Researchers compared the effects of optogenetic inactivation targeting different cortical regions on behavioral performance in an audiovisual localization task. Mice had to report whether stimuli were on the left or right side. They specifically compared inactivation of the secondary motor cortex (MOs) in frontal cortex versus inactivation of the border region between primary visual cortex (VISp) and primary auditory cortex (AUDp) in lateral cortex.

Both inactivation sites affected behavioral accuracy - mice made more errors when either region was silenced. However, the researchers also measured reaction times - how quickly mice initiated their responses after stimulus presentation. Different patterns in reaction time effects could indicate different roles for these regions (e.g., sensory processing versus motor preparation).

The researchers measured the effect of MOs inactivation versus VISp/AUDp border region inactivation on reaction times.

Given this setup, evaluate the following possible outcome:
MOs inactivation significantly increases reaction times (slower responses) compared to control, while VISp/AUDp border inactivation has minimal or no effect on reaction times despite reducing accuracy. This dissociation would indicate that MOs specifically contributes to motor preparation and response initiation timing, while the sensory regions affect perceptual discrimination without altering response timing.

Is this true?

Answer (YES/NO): YES